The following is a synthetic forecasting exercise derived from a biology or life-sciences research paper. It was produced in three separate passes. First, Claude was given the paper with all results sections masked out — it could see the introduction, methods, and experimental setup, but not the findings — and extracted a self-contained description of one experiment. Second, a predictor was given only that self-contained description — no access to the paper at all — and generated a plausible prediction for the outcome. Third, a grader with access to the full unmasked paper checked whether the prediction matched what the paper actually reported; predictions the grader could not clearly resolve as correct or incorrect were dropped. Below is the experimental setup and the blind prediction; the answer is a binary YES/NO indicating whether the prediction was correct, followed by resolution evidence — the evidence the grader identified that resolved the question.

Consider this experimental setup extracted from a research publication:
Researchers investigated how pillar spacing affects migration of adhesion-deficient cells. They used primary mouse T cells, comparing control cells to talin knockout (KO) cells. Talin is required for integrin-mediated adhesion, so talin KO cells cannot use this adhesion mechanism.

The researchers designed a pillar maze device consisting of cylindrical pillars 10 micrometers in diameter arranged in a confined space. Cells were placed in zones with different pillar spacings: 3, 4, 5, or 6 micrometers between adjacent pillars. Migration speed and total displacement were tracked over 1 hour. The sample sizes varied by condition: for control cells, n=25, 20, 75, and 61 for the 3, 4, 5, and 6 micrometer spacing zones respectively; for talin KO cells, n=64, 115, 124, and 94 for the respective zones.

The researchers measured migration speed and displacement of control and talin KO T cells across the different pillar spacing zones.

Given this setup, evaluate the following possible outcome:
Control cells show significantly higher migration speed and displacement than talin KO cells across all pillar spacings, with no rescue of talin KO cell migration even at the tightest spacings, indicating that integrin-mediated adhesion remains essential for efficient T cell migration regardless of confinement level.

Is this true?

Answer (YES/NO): NO